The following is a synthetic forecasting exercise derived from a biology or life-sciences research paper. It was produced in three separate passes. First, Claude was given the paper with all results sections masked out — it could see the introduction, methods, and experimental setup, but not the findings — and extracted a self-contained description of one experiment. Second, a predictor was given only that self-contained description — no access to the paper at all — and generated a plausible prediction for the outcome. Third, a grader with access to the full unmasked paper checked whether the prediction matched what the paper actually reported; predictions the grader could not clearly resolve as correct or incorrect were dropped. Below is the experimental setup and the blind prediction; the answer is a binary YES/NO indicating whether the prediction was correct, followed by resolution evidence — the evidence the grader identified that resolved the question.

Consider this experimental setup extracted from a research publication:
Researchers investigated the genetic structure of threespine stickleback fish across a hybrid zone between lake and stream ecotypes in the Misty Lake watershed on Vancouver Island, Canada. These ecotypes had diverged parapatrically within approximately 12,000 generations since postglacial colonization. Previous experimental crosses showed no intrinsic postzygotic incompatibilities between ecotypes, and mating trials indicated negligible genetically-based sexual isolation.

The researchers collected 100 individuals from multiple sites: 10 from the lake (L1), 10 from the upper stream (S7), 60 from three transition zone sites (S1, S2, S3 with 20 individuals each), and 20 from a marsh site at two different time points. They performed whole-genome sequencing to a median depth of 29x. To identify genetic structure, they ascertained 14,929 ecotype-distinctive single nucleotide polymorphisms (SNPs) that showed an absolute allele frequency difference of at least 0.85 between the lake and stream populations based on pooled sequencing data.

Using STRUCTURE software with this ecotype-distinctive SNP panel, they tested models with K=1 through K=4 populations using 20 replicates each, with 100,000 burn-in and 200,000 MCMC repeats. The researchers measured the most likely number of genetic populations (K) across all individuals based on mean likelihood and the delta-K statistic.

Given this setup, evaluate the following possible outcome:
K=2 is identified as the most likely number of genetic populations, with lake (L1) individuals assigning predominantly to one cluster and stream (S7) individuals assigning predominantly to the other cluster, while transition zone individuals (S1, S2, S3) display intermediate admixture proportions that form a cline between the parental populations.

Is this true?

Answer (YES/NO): NO